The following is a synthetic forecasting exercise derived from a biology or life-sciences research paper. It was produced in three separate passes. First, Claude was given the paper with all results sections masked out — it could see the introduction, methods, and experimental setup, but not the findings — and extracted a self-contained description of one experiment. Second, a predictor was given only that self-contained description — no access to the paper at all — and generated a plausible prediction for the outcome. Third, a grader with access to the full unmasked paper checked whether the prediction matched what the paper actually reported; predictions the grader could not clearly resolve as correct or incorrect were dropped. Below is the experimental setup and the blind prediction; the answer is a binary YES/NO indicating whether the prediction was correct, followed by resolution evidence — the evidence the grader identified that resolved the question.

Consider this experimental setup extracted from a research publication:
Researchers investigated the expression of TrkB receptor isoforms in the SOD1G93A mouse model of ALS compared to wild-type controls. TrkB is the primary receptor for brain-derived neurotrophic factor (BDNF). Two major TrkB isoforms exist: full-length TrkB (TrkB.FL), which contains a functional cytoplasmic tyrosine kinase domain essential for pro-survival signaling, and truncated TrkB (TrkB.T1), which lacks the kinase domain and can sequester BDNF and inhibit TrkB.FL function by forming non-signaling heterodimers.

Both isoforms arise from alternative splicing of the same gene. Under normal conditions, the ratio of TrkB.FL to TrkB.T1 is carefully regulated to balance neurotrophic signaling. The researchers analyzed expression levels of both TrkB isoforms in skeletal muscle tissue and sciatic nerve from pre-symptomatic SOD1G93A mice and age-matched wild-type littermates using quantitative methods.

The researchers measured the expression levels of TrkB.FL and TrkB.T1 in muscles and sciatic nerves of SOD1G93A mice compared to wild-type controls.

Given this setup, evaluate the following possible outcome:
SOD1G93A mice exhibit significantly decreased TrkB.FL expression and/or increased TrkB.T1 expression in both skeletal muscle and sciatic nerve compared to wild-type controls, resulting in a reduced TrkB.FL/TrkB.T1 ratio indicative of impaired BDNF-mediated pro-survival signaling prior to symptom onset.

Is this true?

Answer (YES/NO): NO